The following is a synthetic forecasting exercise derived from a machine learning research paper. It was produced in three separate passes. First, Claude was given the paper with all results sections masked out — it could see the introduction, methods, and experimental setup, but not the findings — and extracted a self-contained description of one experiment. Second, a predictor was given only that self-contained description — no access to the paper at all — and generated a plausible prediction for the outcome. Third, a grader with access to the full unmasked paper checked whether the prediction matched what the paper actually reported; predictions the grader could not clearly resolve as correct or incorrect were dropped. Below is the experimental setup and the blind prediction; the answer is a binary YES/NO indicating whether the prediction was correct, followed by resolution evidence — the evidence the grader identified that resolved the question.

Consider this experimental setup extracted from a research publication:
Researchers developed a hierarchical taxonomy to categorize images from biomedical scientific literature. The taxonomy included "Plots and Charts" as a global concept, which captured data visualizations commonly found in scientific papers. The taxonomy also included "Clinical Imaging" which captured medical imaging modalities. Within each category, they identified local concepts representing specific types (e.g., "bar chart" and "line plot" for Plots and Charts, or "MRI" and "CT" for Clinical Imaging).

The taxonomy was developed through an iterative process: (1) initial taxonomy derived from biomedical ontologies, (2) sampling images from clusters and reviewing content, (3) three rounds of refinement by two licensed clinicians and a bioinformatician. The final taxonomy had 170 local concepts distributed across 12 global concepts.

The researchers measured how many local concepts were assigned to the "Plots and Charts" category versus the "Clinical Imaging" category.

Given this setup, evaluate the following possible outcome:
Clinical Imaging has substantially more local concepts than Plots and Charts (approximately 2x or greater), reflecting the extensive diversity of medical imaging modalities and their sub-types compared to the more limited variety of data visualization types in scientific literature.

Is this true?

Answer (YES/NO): NO